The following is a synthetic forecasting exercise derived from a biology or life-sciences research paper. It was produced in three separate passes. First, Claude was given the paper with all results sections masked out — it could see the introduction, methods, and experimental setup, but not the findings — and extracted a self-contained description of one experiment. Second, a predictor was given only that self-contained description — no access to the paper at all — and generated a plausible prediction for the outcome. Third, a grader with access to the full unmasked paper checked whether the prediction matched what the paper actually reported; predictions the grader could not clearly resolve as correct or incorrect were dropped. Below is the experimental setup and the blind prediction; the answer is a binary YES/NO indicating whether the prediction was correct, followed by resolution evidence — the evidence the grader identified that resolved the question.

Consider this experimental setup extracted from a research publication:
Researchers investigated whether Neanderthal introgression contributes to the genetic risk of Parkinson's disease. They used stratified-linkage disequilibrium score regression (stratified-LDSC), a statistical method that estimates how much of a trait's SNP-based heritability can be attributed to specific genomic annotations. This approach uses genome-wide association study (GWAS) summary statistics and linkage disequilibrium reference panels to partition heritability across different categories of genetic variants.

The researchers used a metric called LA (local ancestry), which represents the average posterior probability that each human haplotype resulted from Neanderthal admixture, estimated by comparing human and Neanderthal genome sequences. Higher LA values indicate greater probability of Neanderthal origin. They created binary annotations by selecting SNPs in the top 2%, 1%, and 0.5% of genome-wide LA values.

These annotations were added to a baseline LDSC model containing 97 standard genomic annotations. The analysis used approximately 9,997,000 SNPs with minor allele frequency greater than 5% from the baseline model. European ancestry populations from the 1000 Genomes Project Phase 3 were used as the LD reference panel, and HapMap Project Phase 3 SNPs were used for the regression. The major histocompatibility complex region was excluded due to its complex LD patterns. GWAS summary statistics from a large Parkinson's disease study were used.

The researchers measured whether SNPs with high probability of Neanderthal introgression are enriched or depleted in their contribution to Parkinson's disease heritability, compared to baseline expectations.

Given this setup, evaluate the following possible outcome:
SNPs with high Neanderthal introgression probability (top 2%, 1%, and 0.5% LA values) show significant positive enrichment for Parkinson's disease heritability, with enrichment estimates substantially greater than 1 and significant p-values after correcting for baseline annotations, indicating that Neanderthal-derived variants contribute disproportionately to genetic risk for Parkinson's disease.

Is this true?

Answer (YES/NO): NO